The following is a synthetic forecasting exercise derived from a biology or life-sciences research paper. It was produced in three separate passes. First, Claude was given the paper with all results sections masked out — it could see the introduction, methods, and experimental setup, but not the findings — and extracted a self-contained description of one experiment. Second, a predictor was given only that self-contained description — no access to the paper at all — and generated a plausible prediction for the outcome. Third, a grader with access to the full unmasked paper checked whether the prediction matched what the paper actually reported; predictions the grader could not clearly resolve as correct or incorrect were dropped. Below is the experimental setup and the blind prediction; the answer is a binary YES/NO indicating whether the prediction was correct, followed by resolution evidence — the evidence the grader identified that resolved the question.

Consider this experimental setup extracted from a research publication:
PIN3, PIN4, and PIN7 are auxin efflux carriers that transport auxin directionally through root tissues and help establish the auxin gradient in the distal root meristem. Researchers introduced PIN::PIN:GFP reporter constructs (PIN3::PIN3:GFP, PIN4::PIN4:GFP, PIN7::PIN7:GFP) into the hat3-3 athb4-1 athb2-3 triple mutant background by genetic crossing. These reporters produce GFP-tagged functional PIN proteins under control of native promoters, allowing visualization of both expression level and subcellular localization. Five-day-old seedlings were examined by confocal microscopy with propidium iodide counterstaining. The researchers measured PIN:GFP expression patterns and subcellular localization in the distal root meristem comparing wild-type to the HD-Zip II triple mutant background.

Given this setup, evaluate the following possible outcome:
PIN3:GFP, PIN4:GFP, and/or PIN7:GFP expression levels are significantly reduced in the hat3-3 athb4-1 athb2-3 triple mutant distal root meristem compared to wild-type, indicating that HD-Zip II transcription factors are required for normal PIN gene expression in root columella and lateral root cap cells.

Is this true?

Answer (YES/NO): NO